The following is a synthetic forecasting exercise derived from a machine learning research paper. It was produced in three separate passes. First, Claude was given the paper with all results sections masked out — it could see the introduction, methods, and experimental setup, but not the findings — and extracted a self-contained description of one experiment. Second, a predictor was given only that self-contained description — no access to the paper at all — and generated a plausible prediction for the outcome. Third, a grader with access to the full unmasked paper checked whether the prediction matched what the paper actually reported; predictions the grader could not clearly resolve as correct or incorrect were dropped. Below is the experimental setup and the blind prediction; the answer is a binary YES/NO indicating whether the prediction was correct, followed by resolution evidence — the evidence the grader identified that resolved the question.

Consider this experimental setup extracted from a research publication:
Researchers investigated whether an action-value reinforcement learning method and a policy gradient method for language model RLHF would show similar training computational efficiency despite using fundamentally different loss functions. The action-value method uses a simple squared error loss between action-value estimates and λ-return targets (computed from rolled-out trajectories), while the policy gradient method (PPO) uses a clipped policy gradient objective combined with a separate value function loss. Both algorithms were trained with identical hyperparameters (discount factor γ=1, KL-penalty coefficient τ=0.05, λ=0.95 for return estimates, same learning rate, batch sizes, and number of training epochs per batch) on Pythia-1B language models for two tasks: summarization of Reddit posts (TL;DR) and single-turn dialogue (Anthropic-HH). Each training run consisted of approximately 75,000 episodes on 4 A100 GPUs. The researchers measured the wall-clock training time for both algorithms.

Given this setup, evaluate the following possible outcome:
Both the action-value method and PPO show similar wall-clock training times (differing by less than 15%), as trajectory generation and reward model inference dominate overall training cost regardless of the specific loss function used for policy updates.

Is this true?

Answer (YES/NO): YES